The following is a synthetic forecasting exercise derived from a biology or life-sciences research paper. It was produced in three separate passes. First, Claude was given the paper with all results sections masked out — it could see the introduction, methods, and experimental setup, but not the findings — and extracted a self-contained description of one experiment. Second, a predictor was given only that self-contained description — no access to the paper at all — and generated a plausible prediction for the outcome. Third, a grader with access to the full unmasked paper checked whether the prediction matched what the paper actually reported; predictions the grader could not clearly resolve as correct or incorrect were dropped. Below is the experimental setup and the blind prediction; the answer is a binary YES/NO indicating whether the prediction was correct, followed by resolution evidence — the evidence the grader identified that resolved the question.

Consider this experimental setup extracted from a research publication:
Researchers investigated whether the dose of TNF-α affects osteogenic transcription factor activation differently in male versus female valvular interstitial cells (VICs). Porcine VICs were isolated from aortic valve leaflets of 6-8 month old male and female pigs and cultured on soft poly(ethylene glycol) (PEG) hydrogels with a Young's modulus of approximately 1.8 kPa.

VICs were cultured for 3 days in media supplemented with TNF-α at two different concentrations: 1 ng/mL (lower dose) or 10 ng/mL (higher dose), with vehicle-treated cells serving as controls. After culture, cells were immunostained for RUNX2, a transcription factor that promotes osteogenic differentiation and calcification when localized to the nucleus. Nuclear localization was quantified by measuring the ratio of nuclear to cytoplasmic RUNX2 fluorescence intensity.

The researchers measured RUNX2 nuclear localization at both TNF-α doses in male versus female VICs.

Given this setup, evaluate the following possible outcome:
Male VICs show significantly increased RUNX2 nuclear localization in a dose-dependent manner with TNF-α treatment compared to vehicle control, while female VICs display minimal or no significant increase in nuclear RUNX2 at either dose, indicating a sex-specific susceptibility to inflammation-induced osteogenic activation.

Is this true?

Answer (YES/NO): NO